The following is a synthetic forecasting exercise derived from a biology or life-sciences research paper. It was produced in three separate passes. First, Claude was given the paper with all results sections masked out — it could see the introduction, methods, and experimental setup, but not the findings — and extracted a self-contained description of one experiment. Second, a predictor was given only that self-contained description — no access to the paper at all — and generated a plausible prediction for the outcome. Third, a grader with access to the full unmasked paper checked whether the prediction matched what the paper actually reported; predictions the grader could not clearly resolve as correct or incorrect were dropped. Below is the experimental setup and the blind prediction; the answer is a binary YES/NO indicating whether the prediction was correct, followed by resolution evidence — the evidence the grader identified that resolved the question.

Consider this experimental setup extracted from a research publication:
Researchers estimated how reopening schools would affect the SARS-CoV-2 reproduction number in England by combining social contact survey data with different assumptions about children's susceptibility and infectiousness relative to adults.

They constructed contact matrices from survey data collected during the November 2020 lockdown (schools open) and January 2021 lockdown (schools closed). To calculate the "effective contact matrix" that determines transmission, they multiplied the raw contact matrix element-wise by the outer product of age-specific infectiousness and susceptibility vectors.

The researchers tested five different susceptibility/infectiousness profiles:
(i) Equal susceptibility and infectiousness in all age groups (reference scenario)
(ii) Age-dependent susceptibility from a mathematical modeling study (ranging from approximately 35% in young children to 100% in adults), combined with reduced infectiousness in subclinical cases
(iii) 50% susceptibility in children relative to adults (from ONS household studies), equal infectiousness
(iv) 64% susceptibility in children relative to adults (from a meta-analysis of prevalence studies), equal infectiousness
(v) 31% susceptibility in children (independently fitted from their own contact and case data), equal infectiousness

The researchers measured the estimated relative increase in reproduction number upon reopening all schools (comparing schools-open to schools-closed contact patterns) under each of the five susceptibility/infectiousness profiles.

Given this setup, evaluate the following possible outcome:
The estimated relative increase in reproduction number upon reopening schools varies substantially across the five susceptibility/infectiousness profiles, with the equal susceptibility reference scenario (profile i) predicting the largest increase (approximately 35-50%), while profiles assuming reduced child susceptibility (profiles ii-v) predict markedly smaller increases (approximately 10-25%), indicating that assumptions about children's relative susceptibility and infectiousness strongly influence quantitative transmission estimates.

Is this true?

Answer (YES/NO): NO